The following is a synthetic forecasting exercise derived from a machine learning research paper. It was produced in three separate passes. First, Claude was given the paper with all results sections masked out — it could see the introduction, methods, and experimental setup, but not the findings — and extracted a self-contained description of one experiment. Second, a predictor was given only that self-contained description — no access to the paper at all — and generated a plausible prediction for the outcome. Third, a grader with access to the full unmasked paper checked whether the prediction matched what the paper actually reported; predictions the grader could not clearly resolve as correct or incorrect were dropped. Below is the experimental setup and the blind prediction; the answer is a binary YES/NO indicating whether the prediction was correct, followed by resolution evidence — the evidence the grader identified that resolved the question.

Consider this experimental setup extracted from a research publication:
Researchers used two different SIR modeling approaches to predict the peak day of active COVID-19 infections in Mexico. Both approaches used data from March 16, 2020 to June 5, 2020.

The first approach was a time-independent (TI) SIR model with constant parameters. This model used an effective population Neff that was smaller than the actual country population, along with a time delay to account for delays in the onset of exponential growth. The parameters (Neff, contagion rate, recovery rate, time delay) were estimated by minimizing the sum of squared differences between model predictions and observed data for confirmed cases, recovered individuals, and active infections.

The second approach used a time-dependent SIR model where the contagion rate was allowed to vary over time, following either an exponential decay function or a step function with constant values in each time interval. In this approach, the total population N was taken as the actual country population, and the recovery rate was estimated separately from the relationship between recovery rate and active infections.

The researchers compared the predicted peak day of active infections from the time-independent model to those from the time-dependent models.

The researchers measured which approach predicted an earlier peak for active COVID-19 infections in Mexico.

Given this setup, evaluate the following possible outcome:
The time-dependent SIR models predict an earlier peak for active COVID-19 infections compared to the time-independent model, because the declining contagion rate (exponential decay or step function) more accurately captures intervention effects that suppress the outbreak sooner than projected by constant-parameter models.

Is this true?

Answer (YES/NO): NO